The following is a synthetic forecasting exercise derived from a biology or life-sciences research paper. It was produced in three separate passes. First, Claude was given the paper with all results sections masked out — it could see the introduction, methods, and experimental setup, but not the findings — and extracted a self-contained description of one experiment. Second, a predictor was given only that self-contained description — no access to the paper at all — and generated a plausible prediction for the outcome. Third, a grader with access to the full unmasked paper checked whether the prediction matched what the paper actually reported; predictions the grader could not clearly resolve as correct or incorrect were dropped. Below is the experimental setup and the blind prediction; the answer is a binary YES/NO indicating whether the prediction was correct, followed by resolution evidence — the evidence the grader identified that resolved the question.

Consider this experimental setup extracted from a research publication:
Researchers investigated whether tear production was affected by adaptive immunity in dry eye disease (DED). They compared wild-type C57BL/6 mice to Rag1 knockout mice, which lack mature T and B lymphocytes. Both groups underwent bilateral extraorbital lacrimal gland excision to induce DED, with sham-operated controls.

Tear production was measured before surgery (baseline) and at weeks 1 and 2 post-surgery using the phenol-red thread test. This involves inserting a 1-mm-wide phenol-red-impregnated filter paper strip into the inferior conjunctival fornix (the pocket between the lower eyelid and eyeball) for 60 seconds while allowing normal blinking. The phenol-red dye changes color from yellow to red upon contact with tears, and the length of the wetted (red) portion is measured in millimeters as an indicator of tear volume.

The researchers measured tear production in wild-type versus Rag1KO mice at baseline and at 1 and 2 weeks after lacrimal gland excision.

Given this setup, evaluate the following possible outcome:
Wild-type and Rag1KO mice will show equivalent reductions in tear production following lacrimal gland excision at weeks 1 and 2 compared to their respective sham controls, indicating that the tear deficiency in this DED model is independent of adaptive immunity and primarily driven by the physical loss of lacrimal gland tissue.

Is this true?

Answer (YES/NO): YES